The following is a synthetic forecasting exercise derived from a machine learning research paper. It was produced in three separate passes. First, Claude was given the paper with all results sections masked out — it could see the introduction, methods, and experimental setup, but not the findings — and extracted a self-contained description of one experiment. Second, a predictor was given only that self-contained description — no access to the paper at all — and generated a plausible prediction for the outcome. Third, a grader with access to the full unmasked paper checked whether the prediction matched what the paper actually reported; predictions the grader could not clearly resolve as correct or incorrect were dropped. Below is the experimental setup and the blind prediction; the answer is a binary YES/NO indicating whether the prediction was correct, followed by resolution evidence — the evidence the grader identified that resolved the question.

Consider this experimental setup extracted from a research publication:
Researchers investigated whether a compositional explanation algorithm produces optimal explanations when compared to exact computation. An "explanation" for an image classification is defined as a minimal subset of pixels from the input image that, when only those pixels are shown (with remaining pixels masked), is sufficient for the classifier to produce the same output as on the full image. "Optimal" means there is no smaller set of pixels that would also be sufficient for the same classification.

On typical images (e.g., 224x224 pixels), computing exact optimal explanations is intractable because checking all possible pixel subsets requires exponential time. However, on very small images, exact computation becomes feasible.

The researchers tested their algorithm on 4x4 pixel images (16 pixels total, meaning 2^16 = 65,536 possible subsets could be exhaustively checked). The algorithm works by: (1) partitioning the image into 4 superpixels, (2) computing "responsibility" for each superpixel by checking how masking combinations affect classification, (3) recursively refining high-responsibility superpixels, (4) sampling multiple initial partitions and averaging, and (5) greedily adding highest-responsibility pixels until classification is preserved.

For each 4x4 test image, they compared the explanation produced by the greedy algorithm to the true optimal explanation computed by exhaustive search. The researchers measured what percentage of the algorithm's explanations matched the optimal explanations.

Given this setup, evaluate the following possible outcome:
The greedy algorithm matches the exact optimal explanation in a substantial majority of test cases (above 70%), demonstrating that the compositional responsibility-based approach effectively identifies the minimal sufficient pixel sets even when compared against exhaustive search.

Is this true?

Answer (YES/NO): YES